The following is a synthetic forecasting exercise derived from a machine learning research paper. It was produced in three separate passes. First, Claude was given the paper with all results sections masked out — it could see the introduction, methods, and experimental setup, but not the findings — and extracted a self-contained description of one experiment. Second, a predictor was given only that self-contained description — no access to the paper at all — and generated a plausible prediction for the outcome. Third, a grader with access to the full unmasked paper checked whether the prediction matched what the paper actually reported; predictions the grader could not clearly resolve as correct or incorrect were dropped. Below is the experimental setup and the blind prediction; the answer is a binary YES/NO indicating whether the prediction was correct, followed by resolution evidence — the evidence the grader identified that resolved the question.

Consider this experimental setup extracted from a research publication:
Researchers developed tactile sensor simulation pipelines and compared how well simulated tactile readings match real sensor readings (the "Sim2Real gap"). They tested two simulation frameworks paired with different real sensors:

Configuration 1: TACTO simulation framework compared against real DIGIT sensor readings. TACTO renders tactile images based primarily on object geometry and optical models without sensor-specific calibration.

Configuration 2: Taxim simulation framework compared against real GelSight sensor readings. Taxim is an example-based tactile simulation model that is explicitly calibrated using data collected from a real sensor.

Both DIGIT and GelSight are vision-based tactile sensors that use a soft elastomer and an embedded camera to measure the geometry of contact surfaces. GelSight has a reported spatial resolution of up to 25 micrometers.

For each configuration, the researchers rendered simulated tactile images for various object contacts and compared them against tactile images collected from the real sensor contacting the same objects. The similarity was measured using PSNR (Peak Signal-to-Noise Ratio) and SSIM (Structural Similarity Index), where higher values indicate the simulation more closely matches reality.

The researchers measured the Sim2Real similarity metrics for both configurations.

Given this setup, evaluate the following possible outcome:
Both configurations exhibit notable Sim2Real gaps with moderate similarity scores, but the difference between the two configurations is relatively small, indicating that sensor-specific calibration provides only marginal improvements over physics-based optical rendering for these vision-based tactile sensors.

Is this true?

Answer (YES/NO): NO